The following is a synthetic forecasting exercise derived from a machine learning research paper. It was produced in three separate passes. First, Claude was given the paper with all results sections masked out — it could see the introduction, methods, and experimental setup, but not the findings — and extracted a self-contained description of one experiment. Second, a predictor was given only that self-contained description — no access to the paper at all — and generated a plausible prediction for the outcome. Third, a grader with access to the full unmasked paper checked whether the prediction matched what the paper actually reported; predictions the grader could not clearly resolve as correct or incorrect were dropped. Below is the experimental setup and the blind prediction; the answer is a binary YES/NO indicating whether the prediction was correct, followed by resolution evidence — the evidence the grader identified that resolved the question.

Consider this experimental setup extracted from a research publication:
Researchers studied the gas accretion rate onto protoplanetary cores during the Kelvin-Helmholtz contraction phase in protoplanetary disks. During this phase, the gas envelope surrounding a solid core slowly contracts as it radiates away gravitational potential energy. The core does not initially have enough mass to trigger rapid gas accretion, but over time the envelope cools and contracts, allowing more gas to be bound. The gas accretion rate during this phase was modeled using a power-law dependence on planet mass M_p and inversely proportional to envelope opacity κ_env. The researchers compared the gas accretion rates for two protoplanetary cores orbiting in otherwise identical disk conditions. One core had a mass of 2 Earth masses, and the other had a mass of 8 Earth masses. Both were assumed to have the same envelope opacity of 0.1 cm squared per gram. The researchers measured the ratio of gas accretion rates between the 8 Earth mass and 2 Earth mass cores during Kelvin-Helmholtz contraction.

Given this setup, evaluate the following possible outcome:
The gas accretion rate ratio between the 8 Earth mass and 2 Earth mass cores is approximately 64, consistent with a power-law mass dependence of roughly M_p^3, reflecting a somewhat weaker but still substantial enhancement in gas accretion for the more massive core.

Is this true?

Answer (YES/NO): NO